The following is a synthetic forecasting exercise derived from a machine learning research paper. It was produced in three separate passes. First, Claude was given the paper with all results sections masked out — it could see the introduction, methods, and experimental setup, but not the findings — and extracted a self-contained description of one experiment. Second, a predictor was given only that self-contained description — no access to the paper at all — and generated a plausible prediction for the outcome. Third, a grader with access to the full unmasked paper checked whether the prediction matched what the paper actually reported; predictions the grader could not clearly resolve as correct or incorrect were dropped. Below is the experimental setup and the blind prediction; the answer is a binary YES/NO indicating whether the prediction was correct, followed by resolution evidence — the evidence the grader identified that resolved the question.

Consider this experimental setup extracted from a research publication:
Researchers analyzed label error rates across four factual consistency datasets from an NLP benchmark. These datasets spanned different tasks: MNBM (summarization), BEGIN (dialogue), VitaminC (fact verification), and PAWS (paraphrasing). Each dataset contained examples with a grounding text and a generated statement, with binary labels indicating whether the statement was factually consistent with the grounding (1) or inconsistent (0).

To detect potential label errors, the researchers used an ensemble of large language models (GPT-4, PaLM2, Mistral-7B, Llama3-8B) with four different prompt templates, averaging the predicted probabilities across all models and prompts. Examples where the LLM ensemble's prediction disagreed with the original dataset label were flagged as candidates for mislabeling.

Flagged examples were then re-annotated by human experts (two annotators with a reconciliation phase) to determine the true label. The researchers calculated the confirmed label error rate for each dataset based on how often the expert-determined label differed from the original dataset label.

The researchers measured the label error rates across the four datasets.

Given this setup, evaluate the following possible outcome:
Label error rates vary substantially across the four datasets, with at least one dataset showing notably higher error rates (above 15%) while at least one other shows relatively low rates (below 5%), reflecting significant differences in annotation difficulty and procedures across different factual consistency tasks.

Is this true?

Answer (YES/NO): NO